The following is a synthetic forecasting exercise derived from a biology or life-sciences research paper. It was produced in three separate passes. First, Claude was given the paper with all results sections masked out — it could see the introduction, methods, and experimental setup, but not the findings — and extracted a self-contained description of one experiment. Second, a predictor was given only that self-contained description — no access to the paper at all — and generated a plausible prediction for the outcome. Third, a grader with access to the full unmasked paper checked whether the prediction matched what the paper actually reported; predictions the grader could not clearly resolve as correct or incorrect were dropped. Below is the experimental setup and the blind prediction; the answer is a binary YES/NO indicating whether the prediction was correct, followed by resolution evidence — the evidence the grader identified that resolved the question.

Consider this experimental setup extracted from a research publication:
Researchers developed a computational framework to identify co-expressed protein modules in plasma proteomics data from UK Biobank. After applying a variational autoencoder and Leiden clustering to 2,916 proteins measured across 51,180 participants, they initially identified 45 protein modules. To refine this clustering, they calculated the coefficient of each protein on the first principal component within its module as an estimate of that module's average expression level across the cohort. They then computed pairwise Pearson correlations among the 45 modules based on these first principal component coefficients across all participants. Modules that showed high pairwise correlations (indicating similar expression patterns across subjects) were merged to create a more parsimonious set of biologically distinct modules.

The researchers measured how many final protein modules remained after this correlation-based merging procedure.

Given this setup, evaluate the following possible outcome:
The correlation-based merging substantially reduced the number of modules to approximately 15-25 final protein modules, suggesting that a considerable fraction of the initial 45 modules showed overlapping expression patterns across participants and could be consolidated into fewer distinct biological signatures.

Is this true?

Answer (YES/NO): NO